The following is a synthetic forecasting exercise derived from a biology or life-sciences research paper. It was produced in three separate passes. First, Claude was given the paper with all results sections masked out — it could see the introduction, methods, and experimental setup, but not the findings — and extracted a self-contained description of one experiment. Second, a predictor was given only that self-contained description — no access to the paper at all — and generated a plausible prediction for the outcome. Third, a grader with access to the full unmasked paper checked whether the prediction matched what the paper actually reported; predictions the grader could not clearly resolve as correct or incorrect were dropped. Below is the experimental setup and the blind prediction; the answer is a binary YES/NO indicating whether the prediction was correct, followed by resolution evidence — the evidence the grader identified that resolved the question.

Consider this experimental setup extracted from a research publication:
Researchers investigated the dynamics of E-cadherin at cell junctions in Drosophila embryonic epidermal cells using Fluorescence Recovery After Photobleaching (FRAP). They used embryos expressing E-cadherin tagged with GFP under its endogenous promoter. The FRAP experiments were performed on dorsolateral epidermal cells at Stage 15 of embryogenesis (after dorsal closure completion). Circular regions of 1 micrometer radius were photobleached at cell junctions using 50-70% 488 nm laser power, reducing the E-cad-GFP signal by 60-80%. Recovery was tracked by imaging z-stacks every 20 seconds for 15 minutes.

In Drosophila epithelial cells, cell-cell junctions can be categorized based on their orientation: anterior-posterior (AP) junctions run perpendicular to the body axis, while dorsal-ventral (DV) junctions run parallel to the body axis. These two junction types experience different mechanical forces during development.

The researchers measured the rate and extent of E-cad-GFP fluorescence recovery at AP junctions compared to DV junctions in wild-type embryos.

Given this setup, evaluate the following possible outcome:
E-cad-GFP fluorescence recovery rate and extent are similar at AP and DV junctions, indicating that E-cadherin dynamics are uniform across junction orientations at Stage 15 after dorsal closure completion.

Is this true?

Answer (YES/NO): NO